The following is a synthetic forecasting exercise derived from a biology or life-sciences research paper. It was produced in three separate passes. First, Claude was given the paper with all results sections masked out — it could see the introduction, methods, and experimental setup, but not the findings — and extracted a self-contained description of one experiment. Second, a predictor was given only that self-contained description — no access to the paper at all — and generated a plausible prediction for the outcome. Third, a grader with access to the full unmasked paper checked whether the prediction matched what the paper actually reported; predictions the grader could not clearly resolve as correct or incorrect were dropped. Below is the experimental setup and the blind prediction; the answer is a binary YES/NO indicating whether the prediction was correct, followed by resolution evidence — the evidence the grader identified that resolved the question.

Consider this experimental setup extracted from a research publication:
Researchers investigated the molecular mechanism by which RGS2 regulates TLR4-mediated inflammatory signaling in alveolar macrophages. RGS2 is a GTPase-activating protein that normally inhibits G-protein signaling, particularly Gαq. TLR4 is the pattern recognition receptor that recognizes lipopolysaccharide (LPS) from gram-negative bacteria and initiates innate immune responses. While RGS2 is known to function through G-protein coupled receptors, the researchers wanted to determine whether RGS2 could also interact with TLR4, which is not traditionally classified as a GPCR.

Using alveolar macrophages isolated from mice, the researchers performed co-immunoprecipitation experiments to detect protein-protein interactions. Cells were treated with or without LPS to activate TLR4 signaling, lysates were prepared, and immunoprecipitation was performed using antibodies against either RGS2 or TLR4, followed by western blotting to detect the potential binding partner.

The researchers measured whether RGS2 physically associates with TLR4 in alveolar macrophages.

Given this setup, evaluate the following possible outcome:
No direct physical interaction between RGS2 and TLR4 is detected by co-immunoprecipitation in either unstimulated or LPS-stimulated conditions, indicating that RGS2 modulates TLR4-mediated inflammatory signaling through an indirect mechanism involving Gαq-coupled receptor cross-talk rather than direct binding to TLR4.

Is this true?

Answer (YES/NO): NO